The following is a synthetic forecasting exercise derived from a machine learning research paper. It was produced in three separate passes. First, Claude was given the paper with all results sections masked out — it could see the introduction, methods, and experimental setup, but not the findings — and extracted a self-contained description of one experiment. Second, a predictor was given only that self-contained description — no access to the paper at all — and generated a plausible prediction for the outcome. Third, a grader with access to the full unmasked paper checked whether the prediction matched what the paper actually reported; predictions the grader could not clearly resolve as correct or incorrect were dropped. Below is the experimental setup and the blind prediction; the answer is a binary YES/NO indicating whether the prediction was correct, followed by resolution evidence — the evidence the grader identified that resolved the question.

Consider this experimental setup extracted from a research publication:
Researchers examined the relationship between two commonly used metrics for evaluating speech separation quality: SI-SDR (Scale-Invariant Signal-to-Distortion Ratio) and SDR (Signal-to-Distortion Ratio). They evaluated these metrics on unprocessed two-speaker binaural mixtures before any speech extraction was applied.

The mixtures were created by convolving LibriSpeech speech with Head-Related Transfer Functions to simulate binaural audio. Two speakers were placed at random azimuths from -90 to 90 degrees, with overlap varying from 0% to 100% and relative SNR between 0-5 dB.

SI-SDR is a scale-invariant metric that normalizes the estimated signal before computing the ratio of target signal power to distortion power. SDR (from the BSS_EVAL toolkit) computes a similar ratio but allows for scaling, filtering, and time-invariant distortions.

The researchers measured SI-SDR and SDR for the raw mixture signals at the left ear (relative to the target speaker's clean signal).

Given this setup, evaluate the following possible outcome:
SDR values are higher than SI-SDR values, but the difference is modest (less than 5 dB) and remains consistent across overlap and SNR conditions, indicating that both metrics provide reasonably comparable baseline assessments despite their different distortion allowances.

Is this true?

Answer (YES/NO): NO